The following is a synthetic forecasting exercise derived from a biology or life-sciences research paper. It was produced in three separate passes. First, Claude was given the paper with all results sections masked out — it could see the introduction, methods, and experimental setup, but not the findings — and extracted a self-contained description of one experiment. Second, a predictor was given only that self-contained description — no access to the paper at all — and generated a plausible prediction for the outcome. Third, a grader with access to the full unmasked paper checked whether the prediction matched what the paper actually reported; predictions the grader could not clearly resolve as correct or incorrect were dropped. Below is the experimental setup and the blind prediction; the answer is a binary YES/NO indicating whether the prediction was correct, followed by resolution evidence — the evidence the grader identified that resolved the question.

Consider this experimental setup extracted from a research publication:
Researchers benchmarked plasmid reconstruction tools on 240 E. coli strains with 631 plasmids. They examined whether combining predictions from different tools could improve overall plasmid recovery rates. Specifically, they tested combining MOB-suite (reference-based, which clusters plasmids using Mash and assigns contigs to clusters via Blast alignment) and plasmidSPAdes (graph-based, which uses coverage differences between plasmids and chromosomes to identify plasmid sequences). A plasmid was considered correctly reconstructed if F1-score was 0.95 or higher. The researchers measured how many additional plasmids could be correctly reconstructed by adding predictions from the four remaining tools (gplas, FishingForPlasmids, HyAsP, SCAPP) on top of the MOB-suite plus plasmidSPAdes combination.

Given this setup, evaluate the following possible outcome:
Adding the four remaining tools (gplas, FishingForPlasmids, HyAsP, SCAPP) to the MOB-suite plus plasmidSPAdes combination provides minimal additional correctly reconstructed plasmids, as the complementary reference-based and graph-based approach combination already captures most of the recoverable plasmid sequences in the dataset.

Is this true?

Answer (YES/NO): YES